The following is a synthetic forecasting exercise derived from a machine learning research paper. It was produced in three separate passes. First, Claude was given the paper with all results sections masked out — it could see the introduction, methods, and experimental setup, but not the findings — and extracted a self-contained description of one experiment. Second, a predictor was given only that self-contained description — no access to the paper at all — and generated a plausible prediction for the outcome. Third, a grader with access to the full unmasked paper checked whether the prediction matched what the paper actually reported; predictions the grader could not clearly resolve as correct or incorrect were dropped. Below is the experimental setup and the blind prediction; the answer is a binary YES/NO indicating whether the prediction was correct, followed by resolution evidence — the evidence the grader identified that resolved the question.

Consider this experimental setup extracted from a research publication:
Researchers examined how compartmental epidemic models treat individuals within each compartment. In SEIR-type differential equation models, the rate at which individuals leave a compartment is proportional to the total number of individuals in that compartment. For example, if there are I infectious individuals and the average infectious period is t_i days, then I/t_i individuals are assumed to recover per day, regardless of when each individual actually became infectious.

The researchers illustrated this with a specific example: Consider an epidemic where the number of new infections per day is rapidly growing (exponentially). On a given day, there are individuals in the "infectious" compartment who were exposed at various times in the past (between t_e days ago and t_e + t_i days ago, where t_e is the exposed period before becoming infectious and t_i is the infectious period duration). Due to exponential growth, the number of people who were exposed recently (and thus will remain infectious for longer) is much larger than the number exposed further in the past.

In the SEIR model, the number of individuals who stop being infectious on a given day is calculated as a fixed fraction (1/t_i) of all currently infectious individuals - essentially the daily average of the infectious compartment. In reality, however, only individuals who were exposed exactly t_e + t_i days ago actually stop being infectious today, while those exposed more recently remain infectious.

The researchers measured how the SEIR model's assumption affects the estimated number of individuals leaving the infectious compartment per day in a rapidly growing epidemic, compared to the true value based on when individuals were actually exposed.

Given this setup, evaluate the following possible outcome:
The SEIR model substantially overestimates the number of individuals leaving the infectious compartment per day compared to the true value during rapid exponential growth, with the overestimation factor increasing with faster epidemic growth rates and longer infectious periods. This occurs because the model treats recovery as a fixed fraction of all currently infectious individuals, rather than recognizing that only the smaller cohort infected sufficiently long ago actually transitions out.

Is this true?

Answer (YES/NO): YES